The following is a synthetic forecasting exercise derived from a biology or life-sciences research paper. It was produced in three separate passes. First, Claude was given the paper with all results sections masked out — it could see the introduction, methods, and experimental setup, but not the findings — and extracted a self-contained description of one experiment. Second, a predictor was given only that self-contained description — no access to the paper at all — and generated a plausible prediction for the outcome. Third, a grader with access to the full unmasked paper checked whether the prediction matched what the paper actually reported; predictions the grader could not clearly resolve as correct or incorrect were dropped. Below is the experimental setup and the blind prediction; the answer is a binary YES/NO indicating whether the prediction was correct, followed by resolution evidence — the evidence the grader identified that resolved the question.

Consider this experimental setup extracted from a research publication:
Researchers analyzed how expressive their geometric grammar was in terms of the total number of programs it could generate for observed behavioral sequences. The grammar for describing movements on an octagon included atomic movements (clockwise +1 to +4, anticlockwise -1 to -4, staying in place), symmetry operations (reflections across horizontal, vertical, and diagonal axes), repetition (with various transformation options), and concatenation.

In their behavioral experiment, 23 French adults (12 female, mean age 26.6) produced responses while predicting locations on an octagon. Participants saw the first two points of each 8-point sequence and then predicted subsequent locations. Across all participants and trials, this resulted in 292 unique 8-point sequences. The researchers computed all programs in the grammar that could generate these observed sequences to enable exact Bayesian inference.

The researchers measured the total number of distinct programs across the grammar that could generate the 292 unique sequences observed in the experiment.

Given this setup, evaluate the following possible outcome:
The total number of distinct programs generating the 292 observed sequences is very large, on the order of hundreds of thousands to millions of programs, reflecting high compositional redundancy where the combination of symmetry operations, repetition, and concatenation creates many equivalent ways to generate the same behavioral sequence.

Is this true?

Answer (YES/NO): NO